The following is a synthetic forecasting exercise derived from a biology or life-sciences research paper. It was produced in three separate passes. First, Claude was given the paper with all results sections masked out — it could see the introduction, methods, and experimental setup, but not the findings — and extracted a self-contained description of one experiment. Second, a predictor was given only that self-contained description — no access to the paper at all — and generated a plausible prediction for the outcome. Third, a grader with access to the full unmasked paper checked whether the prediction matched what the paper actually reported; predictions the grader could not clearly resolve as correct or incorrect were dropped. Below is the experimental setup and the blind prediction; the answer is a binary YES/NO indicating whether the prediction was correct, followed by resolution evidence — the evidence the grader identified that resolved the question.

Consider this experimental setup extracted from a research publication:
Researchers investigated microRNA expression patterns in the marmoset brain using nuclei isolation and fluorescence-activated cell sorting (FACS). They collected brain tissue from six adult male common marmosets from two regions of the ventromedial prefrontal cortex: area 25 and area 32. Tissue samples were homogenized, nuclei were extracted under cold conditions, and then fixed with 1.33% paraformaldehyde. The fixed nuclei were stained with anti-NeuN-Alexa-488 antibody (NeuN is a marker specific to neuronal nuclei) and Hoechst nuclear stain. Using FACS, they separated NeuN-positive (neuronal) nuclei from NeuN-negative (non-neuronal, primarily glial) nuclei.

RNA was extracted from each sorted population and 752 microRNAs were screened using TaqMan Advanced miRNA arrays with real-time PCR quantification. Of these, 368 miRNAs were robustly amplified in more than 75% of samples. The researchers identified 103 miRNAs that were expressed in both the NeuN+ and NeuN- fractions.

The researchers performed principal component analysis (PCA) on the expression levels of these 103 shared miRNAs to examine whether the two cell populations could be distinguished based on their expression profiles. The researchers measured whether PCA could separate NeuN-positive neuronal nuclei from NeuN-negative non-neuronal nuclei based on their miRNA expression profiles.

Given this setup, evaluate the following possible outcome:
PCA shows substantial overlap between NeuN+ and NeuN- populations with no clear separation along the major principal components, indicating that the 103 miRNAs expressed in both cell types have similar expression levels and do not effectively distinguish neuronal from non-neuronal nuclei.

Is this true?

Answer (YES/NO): NO